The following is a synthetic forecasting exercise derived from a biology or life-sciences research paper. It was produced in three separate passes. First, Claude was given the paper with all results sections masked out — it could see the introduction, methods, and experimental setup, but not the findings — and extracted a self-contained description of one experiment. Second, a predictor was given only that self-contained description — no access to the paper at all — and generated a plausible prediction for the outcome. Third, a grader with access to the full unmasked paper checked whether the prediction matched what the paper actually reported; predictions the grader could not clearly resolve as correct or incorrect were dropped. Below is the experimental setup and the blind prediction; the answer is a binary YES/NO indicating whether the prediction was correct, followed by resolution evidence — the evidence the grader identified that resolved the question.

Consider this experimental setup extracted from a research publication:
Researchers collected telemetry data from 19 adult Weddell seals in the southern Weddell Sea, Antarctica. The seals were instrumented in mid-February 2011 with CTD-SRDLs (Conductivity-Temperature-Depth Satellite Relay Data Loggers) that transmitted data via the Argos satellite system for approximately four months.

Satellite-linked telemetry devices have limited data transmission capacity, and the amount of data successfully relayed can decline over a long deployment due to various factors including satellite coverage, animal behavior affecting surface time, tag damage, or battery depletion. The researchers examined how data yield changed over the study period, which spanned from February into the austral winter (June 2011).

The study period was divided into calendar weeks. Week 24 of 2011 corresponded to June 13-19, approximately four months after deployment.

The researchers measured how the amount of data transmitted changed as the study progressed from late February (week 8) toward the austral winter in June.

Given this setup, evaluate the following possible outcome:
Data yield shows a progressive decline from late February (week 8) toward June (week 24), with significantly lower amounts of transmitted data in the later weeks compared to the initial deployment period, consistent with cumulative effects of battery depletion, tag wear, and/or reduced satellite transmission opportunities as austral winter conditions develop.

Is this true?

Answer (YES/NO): NO